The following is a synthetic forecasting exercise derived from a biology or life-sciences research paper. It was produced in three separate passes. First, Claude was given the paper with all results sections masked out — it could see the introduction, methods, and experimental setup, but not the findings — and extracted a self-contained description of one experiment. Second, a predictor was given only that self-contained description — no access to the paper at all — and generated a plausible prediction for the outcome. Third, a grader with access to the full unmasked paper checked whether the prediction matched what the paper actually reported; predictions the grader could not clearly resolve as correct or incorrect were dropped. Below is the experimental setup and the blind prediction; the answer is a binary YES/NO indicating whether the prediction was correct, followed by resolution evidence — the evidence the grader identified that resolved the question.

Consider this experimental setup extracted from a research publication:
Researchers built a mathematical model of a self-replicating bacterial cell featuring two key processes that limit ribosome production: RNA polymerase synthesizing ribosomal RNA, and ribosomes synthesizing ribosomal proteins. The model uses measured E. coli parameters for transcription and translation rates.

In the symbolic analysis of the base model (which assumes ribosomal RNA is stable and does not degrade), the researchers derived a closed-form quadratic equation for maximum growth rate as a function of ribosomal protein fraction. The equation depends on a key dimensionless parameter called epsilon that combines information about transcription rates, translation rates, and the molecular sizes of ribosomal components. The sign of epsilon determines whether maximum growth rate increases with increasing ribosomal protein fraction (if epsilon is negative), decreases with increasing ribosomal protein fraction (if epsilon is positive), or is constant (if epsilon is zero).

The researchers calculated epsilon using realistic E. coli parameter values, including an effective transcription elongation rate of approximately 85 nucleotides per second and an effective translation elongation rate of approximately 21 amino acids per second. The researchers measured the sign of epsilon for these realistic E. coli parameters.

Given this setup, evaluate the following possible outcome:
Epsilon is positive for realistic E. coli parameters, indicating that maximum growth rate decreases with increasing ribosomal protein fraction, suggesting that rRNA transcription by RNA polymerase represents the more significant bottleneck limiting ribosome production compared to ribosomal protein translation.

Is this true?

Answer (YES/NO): NO